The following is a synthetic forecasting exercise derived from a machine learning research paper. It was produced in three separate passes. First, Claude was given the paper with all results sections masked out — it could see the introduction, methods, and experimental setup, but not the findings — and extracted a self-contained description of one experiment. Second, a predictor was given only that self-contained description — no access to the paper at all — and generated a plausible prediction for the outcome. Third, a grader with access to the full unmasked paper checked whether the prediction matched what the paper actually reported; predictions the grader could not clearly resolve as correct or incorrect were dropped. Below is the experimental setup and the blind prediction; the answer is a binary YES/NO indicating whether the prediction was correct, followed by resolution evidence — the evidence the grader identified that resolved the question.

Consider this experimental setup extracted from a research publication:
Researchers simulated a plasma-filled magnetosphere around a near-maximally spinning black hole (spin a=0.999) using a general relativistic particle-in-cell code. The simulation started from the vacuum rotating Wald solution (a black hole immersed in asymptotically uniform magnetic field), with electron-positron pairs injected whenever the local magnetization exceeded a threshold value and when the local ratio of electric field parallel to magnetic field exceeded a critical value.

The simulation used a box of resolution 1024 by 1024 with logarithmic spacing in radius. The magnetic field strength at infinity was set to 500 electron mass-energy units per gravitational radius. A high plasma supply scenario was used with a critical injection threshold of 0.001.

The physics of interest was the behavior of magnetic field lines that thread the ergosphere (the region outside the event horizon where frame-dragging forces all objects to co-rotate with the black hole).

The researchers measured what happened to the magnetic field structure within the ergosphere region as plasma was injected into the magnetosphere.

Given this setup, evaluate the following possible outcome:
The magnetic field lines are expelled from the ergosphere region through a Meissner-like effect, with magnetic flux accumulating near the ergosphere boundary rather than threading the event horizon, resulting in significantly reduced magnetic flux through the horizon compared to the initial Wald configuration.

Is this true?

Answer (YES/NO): NO